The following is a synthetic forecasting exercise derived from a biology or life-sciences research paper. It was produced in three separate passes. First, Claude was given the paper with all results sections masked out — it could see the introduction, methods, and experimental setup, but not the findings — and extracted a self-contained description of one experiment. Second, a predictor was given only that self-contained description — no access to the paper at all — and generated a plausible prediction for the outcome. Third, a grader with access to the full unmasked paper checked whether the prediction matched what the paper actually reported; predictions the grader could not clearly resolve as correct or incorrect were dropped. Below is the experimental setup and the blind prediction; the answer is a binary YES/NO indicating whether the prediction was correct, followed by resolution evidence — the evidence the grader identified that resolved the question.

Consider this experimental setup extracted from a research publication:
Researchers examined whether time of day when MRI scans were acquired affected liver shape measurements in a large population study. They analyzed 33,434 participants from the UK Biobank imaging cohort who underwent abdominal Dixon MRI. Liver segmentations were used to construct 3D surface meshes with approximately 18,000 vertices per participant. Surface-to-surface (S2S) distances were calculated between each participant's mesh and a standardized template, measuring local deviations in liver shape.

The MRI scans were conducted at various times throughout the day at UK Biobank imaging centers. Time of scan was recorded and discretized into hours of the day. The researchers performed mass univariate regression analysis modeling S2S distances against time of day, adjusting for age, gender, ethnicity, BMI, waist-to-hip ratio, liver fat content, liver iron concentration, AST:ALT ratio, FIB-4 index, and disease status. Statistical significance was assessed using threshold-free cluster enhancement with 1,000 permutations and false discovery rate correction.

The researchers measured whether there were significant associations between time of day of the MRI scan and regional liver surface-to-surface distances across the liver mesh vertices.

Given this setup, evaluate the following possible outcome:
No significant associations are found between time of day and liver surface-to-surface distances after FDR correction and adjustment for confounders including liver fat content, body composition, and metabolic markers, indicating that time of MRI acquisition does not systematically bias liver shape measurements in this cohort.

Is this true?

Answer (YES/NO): YES